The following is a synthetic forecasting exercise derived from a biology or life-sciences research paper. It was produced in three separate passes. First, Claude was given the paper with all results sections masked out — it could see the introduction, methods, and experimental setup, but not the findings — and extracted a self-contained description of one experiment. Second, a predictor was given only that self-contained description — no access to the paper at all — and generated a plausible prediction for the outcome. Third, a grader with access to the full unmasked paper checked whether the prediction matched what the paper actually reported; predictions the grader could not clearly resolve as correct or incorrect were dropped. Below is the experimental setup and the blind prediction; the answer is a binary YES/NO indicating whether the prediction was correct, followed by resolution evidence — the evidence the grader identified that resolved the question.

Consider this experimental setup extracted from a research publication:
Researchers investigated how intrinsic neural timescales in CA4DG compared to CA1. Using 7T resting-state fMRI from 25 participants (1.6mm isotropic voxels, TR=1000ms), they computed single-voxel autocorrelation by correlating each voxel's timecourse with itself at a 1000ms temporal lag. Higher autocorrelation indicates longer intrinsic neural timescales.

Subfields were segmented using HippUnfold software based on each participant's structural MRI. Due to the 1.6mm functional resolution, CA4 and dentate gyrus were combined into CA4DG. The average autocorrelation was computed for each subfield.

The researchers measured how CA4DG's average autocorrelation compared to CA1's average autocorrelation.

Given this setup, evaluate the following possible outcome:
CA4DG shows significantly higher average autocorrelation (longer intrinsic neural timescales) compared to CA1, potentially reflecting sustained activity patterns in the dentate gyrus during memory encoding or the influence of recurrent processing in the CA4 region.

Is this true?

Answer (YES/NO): YES